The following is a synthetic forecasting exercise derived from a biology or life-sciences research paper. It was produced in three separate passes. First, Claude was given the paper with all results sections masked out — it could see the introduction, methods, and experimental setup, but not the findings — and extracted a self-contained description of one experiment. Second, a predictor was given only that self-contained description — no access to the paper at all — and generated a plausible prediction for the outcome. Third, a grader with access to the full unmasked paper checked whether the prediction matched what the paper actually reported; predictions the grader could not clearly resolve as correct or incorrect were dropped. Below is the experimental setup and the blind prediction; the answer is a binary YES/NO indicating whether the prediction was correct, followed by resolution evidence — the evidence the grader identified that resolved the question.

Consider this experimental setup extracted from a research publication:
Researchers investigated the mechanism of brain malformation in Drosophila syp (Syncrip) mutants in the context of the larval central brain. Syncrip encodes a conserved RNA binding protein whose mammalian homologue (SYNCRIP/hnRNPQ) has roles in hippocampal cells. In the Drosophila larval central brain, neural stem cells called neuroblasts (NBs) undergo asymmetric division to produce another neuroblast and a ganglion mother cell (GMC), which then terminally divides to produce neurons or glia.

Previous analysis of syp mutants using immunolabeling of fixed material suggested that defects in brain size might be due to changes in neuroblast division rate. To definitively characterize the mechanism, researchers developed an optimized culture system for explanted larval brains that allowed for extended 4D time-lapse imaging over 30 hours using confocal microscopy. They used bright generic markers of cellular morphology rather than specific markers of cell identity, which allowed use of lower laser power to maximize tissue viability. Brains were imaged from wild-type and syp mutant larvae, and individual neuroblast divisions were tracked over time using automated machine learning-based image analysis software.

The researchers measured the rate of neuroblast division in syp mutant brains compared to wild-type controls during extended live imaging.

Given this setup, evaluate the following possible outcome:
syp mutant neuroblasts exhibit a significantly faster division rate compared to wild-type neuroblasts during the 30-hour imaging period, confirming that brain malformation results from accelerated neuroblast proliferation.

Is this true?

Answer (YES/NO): NO